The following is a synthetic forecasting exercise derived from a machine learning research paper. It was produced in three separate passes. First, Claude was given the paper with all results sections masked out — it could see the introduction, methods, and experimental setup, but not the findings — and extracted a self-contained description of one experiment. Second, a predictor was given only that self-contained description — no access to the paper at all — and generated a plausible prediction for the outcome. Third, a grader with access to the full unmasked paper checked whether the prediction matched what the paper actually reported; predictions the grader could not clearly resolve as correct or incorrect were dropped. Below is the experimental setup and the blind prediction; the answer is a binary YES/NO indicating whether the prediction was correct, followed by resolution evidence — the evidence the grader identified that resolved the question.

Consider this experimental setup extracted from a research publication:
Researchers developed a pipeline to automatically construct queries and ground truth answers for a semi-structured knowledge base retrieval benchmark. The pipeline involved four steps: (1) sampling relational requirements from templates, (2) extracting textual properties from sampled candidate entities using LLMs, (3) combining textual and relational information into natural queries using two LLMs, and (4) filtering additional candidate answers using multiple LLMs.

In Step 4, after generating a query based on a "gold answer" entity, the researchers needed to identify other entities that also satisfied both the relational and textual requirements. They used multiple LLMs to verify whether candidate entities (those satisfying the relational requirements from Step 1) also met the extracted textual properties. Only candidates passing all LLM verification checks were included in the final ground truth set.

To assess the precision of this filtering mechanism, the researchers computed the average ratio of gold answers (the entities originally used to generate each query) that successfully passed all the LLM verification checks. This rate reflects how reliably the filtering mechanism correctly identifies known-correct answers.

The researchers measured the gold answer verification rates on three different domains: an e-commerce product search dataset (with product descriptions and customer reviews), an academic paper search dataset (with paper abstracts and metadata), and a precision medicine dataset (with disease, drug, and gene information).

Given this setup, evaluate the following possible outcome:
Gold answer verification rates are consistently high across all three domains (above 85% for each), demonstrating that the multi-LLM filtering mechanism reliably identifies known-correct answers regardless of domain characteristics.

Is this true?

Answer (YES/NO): YES